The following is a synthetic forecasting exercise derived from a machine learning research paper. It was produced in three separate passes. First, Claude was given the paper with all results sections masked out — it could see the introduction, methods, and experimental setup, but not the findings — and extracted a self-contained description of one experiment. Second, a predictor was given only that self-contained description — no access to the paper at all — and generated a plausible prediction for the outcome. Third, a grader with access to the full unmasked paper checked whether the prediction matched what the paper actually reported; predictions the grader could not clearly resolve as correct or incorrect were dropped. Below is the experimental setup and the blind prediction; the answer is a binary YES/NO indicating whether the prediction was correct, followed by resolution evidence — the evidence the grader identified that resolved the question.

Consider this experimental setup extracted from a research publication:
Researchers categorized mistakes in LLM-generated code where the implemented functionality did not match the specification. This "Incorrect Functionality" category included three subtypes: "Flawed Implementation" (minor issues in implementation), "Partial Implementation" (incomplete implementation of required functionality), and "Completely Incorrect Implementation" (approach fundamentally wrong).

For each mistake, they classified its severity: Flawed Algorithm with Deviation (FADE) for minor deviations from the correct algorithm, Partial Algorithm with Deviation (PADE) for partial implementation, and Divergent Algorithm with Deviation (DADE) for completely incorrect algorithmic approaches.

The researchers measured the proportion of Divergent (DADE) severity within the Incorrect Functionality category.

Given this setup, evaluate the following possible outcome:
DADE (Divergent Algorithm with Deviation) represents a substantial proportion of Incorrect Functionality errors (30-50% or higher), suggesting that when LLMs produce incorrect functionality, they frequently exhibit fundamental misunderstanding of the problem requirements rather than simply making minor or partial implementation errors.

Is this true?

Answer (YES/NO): YES